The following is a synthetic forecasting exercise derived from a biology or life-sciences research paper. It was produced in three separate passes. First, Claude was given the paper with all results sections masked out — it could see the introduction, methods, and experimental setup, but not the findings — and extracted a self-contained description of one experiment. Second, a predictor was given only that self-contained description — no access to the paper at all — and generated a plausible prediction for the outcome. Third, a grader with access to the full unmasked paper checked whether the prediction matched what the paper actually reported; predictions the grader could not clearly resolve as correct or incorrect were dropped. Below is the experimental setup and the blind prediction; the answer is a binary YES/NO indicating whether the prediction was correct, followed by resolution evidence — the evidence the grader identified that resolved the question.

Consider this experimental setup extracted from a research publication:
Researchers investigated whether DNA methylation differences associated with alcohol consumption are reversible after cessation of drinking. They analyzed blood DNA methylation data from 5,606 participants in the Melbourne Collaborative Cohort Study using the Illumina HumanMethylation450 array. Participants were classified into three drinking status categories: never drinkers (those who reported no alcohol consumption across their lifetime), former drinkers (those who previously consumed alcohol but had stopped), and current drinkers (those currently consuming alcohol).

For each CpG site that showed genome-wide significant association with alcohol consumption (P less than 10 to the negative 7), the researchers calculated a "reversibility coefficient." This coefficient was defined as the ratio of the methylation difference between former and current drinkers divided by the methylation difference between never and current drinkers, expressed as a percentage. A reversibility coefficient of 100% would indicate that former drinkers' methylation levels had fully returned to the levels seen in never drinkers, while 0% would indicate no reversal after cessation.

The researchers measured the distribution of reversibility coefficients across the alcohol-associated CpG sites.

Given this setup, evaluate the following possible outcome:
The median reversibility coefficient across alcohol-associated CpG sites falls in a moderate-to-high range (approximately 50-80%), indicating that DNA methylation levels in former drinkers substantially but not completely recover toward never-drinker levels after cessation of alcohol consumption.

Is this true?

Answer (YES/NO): NO